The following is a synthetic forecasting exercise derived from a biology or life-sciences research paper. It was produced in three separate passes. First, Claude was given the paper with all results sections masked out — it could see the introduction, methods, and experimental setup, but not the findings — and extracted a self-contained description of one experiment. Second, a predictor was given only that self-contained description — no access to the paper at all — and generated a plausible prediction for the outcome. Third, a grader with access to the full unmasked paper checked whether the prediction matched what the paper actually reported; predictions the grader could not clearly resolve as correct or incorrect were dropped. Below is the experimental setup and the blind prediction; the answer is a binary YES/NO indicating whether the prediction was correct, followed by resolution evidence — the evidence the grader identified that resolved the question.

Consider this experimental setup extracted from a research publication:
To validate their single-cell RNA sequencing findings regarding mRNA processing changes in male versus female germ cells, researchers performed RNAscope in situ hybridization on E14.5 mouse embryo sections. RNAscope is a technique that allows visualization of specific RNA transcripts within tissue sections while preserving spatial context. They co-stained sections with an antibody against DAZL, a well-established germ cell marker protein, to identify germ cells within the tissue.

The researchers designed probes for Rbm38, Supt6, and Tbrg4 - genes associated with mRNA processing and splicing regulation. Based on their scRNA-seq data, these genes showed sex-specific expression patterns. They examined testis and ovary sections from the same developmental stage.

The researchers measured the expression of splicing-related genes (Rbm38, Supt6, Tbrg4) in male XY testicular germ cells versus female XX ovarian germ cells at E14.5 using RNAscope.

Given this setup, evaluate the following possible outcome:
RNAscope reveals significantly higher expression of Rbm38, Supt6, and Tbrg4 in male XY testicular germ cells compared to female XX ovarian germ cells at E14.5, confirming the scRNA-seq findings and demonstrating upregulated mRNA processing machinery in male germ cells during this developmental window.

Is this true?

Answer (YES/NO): YES